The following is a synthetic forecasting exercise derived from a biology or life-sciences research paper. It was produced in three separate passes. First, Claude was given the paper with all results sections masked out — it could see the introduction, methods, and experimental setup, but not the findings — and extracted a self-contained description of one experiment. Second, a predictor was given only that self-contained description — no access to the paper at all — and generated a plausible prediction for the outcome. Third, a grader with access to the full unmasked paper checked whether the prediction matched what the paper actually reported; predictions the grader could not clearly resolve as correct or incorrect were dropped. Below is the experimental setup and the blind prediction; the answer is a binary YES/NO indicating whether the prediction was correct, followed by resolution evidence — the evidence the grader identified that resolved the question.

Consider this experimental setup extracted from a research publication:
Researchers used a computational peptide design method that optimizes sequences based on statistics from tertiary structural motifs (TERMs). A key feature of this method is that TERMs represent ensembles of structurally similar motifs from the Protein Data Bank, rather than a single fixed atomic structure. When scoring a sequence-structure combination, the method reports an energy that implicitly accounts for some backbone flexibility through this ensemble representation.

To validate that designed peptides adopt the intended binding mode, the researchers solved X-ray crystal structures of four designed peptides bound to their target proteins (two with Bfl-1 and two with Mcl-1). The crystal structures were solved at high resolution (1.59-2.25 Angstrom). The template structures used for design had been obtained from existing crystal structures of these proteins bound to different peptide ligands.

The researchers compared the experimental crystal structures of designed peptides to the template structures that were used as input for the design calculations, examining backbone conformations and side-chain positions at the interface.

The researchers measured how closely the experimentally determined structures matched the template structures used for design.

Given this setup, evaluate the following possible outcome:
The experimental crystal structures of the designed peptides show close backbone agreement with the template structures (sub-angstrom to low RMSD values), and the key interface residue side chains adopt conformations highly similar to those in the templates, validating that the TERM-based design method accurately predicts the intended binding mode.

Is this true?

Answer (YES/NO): NO